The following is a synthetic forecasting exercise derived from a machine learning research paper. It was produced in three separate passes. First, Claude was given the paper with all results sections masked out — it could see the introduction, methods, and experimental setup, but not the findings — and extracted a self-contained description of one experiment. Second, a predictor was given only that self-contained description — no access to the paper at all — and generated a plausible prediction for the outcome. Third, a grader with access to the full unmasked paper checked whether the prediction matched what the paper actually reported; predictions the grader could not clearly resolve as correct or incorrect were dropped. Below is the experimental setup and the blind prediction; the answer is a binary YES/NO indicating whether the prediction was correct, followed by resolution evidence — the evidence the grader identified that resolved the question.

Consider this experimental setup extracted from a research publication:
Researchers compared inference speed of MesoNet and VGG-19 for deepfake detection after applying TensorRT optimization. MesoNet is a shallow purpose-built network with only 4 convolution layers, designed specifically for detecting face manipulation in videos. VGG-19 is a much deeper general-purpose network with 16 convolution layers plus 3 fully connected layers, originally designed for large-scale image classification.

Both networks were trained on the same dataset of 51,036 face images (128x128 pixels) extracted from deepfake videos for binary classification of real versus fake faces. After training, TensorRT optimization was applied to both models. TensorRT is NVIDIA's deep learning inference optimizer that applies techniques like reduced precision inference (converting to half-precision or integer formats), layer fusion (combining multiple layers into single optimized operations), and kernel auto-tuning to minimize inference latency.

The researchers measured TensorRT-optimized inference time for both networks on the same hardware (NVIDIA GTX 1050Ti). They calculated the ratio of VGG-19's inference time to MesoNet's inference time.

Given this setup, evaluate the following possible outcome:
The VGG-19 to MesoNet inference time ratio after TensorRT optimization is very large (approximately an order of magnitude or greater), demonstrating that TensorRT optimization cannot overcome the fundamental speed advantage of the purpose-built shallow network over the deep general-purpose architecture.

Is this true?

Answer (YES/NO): NO